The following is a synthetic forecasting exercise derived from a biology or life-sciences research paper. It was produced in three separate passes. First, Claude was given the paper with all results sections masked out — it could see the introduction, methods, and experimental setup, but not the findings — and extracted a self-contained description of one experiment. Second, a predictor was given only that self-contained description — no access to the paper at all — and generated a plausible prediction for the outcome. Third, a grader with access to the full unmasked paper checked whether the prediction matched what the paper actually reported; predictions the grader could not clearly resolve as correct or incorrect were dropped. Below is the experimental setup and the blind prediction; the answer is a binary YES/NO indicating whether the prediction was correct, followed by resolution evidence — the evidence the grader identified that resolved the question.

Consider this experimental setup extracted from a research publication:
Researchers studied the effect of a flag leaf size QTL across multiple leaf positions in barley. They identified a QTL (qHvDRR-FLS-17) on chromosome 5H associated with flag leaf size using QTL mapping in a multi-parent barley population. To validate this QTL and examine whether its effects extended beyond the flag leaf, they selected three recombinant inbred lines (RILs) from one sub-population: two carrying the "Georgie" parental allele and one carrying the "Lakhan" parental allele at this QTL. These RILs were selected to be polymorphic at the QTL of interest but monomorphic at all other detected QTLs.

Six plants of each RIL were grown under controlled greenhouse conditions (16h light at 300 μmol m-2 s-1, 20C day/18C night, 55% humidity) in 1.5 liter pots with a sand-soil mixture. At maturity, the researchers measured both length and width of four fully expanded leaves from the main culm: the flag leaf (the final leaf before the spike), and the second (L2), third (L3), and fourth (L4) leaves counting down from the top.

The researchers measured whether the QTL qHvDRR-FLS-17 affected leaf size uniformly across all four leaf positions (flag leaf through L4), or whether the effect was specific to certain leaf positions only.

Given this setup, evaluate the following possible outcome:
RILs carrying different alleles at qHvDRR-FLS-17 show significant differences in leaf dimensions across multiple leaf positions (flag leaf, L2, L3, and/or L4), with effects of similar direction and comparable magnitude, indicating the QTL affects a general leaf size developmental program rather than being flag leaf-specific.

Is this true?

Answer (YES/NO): NO